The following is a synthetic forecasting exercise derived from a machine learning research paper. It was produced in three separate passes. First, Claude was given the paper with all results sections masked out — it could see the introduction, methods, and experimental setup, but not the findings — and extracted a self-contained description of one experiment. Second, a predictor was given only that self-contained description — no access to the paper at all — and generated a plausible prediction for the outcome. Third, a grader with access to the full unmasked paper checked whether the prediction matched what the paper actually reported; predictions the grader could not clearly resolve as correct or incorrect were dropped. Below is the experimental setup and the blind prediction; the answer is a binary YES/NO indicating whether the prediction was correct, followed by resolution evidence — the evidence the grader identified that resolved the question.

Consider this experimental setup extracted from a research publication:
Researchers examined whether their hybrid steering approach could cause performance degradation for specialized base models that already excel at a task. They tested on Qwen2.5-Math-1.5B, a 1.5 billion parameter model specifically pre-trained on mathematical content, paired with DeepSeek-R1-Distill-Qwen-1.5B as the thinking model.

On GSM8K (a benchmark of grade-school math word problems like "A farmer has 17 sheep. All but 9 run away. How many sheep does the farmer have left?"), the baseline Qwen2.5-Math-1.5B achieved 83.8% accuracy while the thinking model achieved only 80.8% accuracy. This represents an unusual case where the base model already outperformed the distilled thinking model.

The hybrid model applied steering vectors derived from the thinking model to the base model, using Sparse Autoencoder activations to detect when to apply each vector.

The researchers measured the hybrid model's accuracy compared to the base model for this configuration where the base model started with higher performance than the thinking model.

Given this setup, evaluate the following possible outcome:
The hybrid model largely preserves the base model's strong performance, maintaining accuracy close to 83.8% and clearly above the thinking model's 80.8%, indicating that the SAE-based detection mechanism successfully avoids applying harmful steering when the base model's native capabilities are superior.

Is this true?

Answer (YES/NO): NO